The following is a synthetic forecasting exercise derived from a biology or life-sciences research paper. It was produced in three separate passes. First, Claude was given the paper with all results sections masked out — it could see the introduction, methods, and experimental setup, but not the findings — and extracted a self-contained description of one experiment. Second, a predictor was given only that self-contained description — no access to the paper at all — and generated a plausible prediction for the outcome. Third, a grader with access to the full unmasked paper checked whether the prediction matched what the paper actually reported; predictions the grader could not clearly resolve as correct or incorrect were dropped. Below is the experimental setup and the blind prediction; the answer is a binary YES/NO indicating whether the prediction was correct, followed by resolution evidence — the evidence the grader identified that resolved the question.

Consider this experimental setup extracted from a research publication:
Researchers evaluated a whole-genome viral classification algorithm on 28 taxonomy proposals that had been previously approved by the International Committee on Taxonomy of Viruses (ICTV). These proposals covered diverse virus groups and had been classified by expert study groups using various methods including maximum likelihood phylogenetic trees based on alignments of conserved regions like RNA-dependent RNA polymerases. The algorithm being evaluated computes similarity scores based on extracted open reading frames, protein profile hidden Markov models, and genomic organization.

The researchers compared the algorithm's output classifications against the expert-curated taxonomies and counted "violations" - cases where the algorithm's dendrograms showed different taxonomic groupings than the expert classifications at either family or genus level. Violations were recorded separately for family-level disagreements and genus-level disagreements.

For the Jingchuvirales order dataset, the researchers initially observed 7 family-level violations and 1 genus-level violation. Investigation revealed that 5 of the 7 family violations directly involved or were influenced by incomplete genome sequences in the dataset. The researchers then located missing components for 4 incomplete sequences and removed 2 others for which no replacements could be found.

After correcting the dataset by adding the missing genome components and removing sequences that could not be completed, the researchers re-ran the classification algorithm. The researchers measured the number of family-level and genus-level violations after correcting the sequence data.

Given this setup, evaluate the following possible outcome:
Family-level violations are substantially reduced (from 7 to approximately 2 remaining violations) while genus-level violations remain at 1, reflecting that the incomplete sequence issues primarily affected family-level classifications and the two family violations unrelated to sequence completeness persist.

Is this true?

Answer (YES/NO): NO